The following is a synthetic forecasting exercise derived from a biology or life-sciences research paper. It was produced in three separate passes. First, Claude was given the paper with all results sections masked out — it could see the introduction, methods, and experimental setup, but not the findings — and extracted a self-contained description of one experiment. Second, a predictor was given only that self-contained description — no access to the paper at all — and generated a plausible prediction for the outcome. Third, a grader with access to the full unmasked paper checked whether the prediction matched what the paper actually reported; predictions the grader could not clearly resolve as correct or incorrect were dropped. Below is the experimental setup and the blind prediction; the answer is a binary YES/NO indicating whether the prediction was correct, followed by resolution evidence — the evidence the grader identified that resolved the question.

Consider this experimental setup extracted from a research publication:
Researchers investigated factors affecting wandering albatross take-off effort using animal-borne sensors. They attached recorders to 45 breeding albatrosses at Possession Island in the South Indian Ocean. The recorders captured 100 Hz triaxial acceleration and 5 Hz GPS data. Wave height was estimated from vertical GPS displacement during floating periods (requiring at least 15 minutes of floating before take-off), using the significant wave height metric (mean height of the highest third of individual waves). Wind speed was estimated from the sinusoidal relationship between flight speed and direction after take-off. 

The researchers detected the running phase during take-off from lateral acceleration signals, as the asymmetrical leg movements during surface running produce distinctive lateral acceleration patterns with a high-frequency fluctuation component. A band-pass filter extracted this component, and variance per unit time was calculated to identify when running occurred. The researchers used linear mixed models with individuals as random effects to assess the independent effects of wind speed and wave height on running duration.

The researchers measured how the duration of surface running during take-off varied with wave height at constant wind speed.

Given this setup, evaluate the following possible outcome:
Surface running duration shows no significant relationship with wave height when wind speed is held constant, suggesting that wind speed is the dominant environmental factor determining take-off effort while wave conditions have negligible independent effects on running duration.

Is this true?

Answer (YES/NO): NO